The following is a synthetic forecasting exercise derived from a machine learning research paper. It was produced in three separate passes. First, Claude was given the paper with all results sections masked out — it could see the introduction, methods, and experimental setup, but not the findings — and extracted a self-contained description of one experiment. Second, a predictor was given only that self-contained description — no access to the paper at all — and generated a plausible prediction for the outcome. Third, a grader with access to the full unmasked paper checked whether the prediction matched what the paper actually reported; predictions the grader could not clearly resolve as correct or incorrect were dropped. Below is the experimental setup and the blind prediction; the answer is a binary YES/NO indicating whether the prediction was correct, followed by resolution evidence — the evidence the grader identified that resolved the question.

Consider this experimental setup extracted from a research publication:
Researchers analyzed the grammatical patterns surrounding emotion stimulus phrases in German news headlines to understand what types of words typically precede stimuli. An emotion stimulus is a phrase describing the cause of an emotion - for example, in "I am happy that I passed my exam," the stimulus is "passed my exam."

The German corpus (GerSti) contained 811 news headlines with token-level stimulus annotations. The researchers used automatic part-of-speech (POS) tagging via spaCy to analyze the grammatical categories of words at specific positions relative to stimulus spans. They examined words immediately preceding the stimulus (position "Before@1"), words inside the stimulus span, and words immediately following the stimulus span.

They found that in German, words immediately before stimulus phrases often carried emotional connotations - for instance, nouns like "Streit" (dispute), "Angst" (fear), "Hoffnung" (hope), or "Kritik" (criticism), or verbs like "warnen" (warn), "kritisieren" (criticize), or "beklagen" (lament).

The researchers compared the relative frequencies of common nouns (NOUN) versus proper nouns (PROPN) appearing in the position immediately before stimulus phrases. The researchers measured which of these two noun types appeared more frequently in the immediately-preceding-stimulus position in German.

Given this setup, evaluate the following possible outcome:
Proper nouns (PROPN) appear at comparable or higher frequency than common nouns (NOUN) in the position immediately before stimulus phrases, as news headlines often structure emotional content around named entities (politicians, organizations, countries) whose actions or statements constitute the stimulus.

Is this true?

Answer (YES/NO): NO